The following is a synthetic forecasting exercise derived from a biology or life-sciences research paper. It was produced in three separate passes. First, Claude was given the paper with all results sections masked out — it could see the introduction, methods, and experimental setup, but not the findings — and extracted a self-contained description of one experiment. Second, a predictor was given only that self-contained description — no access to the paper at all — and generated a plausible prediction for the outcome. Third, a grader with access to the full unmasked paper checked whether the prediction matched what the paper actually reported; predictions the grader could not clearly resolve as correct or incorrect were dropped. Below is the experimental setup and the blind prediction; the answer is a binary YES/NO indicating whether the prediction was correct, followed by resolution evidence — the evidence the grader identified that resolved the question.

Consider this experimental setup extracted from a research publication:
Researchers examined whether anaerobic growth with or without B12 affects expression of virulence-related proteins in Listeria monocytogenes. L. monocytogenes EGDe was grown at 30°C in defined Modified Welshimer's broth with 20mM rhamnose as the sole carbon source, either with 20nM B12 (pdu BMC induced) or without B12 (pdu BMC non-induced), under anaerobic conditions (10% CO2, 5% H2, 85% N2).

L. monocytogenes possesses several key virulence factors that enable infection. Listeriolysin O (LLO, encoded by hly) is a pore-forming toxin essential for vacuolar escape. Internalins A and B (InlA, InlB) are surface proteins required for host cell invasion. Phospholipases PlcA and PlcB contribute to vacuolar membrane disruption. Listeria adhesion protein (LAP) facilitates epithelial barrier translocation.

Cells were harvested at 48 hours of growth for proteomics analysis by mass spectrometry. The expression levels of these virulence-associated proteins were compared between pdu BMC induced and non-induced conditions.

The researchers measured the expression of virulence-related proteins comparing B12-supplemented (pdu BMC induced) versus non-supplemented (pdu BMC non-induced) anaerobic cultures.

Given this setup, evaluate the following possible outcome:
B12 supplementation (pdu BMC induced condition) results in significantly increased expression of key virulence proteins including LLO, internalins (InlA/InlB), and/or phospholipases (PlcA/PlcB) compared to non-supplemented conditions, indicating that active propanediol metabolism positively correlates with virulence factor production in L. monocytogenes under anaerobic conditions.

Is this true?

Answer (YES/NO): NO